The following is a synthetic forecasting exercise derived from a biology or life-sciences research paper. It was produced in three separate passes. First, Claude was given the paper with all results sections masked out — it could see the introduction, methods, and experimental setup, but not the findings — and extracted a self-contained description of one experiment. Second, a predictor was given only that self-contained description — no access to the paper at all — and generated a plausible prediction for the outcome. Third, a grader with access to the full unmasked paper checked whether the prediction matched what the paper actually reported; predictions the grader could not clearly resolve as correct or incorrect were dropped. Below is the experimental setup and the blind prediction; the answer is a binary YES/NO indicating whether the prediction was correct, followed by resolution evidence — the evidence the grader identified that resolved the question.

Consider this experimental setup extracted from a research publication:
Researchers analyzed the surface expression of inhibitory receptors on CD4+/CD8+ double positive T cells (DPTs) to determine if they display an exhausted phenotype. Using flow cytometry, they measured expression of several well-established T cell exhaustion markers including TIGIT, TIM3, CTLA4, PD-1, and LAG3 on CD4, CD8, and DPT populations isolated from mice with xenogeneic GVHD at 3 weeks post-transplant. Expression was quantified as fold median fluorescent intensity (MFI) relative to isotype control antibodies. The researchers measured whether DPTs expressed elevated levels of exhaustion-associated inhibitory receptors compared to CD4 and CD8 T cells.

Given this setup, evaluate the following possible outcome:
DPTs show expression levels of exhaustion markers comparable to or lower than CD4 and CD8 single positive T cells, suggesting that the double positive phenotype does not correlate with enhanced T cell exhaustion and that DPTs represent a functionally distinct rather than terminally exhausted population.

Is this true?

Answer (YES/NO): YES